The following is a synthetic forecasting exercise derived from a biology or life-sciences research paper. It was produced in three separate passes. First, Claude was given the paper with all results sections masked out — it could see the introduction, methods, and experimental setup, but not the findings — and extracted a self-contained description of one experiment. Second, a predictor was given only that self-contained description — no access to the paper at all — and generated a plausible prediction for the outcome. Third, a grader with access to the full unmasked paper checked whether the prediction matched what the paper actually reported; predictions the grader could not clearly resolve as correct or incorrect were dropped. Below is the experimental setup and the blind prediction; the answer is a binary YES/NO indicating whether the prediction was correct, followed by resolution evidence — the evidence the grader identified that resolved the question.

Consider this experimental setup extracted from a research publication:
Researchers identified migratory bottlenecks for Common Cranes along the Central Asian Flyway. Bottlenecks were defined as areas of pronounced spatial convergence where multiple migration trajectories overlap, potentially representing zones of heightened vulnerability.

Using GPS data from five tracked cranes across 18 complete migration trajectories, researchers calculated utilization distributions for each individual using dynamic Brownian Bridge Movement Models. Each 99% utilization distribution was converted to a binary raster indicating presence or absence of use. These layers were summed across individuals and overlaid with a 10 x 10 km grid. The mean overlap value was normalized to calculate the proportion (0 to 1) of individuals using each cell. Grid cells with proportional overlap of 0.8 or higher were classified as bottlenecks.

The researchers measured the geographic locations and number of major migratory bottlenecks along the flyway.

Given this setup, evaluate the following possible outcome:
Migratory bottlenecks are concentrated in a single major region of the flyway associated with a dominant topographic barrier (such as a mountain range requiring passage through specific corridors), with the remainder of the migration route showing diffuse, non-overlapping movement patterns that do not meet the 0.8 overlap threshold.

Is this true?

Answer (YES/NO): NO